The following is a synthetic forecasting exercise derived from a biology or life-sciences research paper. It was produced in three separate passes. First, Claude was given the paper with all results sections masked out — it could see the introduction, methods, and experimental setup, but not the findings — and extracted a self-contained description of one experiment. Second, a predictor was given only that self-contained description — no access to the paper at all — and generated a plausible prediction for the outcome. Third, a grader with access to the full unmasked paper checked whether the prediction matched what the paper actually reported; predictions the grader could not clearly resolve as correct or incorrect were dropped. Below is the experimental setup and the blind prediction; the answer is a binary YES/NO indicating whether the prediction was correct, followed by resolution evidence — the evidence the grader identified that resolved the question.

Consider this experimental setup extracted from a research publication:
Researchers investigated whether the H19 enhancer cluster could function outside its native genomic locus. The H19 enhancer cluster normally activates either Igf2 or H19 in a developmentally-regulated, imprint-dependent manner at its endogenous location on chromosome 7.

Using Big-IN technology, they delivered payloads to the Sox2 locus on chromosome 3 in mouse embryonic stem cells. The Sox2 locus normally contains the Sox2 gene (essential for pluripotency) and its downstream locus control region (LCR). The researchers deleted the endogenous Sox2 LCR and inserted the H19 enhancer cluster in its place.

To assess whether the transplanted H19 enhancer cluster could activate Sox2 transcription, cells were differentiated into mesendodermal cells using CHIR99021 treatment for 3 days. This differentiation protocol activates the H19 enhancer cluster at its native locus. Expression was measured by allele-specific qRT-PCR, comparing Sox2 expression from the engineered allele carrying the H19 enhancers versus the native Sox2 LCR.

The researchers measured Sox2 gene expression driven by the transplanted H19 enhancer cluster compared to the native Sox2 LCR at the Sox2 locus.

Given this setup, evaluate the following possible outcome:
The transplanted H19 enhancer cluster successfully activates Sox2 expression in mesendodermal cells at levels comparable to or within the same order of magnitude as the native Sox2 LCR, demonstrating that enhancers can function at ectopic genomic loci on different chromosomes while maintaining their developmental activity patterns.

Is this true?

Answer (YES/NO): NO